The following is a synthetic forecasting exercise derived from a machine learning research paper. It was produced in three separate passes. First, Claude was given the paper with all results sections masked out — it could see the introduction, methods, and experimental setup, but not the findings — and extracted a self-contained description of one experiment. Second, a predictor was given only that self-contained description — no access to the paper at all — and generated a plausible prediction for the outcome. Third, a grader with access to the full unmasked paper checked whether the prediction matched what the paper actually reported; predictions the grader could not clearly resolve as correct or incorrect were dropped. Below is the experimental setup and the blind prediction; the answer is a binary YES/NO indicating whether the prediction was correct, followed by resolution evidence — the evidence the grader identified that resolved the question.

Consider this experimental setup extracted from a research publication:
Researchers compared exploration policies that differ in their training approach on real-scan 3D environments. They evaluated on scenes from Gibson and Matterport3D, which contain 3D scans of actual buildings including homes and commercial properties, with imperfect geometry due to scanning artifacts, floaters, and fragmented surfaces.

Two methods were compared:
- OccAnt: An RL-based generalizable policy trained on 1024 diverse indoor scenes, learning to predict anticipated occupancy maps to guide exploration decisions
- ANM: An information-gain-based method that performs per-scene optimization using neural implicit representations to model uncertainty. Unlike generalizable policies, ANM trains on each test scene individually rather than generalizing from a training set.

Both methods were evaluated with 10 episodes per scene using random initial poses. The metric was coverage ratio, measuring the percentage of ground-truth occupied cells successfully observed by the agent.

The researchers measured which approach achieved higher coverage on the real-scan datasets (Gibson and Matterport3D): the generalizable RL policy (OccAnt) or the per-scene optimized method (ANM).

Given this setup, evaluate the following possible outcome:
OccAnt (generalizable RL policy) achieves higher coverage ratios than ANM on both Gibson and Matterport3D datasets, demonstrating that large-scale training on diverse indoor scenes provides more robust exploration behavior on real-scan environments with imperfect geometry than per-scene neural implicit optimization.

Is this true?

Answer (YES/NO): NO